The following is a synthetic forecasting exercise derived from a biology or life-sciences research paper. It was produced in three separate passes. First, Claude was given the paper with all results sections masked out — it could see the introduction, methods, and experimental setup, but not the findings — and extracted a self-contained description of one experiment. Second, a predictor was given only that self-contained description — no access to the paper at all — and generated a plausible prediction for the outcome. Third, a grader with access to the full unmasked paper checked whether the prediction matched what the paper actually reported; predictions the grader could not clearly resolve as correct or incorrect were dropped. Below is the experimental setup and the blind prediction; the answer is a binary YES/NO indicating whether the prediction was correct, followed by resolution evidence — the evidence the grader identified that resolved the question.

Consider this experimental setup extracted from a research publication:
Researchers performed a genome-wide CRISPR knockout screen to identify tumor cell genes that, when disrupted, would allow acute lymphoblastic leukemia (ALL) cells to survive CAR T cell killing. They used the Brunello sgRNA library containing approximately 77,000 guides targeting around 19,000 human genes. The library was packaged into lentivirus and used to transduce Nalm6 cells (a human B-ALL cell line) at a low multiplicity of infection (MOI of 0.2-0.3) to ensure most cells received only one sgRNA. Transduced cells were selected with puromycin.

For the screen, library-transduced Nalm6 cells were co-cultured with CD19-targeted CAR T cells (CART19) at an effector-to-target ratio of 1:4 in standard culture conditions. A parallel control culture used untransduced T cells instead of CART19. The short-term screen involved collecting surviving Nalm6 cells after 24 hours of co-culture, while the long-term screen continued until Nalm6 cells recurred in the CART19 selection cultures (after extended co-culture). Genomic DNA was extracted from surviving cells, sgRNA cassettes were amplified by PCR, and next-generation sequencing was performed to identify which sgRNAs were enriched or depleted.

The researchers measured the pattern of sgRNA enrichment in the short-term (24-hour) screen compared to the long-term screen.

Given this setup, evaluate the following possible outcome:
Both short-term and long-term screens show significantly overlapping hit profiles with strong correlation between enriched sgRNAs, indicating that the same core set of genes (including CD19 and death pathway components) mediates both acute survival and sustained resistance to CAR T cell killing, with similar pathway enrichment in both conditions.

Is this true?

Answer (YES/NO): NO